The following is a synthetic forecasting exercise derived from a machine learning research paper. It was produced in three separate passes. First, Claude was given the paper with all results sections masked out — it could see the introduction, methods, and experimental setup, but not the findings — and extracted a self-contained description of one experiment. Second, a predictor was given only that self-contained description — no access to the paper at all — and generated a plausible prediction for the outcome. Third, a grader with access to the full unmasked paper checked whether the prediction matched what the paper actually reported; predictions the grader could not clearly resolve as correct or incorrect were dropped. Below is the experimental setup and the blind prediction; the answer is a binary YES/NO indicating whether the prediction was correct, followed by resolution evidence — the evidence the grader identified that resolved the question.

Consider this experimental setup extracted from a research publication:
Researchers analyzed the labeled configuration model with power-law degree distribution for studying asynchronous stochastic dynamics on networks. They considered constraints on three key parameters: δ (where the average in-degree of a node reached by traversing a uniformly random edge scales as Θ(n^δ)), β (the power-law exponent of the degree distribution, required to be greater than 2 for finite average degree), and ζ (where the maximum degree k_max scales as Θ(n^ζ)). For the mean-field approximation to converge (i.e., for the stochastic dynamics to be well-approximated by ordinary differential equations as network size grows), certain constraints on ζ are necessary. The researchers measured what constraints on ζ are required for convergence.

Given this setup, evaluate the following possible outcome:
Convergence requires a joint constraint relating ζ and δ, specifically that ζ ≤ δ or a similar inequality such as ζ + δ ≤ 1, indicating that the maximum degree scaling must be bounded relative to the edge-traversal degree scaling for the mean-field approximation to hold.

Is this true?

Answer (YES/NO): NO